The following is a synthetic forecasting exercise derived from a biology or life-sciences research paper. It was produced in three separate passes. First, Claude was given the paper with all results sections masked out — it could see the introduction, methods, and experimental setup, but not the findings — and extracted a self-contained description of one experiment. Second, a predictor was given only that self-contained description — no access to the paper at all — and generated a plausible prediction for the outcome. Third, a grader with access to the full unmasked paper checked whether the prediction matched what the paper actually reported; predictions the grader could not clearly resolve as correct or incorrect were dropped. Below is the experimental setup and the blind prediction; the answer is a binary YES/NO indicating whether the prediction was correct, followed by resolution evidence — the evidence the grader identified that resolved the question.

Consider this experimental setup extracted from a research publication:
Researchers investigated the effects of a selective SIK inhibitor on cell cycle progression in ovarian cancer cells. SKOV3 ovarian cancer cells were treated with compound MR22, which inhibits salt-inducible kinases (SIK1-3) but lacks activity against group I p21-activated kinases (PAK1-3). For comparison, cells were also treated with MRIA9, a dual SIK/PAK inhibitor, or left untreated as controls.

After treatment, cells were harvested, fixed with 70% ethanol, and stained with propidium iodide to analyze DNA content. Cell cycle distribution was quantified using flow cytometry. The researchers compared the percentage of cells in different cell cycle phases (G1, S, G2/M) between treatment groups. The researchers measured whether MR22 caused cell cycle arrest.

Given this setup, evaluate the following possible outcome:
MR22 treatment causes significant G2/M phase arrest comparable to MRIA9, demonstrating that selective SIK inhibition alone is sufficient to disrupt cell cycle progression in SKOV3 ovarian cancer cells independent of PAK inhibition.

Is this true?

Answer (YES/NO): NO